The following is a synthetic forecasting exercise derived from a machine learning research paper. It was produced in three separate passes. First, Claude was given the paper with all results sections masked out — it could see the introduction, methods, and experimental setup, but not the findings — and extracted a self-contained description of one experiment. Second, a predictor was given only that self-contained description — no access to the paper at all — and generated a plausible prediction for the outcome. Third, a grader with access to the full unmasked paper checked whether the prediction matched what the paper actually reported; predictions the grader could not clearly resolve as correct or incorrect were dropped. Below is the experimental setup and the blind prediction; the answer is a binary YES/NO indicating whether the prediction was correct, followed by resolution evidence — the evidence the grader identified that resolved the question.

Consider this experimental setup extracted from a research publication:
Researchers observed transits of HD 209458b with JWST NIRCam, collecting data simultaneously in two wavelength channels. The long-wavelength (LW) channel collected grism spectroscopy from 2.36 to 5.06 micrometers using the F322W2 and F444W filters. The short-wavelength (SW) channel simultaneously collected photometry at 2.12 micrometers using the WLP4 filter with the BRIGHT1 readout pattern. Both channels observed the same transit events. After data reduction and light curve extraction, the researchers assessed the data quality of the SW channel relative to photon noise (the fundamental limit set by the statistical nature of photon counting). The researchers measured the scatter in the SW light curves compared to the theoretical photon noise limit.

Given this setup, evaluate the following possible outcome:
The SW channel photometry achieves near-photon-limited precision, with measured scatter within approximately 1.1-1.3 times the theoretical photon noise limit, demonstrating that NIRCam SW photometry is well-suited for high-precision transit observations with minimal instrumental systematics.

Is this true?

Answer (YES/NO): NO